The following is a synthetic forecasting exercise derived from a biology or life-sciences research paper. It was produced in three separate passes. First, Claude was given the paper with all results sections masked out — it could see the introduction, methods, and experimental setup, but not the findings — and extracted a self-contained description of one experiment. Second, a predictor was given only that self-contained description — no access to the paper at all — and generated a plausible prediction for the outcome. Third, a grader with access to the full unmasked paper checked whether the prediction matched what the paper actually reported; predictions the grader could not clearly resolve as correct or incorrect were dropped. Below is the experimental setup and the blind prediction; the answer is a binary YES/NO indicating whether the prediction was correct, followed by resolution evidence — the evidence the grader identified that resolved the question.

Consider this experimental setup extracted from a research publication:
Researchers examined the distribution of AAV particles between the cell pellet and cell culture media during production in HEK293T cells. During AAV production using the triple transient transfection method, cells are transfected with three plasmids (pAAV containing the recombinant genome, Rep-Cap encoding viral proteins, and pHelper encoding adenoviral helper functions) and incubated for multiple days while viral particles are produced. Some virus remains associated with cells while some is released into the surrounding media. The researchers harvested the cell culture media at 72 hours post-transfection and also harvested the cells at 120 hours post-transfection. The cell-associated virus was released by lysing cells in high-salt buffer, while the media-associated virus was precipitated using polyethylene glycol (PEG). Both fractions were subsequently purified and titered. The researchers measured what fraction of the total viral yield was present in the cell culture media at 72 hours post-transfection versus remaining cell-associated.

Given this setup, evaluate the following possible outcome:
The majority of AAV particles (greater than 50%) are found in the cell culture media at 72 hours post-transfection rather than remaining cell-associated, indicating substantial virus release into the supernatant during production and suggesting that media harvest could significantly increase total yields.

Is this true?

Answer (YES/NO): NO